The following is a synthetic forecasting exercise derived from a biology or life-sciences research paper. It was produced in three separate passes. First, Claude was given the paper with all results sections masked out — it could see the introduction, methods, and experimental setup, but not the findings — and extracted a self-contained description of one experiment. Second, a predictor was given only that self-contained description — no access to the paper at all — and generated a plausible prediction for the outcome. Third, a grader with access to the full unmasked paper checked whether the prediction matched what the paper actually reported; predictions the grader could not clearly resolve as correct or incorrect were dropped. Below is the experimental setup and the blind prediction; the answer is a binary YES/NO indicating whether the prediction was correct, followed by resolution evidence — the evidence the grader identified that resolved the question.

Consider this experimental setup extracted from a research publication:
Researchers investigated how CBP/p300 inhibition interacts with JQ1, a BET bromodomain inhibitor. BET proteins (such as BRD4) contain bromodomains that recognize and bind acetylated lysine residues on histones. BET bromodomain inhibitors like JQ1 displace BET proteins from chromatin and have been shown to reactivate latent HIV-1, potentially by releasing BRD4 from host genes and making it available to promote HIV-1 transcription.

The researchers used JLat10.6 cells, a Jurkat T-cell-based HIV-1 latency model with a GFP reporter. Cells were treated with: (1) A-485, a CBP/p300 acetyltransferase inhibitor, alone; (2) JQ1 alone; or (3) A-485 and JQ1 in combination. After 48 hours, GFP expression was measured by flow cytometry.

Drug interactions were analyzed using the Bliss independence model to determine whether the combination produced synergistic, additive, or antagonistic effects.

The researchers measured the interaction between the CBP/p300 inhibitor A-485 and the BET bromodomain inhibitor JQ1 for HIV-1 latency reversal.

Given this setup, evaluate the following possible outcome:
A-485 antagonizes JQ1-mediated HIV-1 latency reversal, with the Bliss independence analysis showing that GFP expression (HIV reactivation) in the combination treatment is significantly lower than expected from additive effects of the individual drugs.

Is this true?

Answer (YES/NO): NO